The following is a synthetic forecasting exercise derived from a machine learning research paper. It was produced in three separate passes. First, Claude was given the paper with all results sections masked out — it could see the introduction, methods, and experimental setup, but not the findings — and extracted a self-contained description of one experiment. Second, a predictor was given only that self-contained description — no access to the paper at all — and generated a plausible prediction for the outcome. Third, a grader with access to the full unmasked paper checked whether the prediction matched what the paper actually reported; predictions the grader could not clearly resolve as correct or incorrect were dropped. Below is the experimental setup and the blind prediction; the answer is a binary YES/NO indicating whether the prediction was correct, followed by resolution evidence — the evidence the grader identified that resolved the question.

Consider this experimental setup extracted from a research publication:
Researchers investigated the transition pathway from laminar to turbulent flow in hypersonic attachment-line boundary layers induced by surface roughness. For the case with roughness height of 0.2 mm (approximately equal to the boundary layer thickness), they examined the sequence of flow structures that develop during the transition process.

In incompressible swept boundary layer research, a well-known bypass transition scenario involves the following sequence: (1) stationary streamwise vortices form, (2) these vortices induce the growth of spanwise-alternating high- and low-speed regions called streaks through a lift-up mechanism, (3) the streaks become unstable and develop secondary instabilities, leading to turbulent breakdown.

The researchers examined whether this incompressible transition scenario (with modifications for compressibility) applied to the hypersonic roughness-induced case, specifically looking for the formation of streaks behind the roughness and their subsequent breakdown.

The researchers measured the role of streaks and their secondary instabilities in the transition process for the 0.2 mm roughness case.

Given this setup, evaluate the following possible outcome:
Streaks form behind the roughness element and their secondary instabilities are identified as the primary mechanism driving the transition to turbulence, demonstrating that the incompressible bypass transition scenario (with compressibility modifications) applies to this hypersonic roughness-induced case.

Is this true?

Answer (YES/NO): YES